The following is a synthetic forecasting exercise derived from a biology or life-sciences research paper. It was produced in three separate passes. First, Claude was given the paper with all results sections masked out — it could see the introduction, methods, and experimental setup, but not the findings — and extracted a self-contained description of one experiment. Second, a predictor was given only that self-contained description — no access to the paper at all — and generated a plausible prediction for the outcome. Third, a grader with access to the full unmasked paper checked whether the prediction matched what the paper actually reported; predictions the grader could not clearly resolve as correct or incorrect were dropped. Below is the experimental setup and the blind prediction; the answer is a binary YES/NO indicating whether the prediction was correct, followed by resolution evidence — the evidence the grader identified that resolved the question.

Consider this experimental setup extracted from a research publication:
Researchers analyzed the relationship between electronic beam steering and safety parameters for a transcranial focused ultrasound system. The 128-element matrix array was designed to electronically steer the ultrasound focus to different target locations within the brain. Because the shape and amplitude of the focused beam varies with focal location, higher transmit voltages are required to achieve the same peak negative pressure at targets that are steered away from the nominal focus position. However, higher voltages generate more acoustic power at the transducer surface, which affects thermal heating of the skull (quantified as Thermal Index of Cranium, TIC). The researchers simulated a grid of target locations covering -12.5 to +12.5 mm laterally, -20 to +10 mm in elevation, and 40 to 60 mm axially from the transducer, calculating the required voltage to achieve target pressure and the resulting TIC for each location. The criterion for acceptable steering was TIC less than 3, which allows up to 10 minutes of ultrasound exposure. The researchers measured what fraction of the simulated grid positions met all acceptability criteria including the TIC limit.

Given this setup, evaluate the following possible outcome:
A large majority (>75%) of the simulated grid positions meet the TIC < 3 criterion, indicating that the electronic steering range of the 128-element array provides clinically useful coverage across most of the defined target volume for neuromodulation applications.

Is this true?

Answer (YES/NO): NO